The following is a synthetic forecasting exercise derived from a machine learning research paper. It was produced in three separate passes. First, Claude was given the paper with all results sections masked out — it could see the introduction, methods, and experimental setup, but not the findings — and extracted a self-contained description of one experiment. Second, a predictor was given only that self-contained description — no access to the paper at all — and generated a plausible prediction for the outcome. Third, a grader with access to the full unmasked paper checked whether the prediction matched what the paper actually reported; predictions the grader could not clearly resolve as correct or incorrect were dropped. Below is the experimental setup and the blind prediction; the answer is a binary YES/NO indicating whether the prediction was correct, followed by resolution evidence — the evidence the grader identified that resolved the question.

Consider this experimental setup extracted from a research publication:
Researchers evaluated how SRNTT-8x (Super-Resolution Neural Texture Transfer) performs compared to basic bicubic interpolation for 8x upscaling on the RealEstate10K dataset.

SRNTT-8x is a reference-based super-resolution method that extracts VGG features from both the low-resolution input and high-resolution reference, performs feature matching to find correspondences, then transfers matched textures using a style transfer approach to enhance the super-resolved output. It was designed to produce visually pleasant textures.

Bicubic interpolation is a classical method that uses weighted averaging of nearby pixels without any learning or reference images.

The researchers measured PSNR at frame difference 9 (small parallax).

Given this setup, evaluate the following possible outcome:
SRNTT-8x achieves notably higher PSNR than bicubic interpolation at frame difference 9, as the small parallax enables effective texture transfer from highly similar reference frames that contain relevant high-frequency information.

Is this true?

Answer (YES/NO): NO